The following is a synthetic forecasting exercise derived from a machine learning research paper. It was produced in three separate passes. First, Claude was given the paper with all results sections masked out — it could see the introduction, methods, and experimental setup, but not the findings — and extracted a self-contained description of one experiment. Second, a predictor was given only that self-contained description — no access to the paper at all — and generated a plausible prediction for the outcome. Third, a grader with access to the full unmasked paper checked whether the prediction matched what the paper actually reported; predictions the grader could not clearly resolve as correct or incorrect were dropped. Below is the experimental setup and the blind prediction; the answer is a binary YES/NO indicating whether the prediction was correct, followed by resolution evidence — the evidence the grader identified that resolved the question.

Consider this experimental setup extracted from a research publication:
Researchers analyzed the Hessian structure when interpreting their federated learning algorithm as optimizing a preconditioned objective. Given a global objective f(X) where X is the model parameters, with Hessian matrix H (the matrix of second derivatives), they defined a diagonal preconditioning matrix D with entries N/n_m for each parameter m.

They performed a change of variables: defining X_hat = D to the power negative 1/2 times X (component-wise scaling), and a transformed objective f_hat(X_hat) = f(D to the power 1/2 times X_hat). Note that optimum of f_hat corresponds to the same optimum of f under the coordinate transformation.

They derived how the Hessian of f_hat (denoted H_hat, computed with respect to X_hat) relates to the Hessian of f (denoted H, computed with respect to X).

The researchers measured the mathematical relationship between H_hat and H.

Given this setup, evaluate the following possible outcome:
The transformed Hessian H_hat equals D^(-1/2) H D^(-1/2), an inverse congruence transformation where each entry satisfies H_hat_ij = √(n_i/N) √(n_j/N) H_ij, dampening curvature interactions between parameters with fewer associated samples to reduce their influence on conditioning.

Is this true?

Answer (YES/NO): NO